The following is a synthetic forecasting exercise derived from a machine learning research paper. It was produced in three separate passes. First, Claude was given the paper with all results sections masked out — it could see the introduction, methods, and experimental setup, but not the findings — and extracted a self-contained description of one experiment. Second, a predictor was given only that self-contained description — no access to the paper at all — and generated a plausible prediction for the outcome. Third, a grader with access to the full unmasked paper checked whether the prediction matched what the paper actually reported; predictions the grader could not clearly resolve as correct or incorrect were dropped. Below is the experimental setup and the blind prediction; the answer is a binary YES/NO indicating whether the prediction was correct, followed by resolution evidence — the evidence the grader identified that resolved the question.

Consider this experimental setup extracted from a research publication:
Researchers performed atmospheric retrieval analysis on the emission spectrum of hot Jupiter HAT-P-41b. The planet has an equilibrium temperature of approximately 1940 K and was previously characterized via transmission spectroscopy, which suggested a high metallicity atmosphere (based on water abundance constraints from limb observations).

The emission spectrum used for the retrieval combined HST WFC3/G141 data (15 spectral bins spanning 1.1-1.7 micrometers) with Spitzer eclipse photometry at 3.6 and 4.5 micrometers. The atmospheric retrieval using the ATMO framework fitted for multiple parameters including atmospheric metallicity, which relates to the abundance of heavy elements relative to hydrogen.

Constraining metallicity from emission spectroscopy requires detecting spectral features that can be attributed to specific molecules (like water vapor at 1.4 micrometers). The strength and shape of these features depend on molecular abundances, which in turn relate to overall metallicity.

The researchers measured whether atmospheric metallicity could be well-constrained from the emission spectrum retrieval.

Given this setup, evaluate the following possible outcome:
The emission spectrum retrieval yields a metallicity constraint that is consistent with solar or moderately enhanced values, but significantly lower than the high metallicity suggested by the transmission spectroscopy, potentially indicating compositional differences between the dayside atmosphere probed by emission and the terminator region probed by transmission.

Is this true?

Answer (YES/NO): NO